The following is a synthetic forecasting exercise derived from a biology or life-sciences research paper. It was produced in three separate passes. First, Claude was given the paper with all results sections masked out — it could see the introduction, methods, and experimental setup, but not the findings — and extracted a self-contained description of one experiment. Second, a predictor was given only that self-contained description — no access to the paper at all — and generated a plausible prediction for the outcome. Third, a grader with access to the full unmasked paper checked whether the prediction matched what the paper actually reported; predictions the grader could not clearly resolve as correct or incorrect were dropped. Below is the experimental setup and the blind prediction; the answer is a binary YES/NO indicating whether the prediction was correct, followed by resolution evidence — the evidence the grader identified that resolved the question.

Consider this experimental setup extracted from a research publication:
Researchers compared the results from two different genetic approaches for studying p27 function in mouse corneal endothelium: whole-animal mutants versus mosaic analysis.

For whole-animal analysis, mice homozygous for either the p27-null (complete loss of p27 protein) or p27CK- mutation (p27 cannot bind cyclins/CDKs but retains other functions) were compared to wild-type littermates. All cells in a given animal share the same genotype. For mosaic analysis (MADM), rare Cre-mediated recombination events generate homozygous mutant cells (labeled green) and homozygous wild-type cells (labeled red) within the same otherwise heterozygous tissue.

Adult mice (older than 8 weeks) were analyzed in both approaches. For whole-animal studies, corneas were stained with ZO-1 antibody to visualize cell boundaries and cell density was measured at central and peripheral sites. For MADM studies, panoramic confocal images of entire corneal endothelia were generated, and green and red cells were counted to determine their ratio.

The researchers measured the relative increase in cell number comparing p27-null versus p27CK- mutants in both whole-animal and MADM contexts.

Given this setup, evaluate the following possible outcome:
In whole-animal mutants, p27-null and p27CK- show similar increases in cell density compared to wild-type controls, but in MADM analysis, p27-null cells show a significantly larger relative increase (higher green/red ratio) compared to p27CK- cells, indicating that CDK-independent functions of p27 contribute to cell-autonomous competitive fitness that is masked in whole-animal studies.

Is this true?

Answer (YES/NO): YES